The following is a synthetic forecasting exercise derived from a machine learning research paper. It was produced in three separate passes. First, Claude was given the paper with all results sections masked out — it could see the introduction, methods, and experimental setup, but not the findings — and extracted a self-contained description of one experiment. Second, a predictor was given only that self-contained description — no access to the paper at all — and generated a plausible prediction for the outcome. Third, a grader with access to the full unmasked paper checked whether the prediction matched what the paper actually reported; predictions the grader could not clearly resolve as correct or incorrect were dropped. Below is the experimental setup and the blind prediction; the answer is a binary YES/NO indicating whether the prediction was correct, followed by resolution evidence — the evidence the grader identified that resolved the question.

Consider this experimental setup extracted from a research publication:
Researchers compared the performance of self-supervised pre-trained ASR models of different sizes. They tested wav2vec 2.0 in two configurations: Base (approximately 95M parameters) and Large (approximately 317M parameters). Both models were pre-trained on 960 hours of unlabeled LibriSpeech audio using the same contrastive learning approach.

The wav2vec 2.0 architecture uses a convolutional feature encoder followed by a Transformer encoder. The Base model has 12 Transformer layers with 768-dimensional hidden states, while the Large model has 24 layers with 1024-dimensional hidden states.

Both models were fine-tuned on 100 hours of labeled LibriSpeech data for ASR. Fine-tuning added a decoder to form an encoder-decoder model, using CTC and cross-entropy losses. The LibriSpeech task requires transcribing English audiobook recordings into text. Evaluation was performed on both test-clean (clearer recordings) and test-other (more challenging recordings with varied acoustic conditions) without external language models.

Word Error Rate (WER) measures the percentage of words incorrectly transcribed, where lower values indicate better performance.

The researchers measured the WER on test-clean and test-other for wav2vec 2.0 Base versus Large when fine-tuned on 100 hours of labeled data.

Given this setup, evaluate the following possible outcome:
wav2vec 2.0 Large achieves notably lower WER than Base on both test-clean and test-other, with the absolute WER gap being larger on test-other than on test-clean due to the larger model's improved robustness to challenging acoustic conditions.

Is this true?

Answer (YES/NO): YES